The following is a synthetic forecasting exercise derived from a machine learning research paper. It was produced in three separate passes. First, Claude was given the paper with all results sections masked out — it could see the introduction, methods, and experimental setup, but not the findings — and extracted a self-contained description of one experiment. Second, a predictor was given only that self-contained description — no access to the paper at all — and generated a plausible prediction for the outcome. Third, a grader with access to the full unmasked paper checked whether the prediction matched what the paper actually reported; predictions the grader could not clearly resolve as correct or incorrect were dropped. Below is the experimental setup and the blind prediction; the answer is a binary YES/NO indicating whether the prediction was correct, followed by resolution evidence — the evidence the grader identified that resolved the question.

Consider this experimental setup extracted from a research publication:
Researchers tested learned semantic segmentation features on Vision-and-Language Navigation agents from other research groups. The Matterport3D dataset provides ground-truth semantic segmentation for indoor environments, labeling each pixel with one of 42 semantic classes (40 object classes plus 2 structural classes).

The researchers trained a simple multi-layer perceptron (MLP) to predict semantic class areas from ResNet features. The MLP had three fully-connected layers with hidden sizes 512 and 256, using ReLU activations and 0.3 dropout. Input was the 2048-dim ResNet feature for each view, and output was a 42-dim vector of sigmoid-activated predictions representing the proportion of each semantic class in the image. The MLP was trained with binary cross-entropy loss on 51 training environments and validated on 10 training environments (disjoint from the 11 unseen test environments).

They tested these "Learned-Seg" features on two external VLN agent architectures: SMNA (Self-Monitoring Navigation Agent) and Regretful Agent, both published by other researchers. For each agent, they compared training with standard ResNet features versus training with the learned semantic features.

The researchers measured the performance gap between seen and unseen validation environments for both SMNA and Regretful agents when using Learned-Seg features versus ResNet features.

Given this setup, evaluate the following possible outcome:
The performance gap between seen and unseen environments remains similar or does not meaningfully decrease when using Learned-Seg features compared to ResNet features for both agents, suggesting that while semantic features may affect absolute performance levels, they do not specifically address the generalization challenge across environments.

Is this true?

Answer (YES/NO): NO